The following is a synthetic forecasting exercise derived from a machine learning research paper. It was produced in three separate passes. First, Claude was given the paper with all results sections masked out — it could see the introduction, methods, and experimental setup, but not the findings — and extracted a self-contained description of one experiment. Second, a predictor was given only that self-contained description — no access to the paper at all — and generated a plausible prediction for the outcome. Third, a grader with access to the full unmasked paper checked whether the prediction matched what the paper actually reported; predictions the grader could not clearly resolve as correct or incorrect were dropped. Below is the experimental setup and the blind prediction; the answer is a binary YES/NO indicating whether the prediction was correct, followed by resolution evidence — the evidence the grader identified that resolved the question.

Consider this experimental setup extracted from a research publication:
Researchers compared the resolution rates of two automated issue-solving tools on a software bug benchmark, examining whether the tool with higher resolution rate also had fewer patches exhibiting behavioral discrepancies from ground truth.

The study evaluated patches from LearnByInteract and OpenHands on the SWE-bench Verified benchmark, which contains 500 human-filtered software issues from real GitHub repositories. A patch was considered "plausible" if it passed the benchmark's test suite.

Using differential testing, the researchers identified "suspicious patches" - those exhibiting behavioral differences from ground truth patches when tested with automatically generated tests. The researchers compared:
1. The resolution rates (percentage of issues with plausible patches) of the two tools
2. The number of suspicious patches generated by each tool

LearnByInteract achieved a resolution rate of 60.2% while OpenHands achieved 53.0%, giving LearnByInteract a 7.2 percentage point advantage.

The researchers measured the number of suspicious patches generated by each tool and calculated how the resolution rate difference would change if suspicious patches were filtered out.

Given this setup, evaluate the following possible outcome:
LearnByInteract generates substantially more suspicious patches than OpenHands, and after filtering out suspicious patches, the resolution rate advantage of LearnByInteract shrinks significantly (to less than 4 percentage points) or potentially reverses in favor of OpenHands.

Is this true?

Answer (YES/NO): YES